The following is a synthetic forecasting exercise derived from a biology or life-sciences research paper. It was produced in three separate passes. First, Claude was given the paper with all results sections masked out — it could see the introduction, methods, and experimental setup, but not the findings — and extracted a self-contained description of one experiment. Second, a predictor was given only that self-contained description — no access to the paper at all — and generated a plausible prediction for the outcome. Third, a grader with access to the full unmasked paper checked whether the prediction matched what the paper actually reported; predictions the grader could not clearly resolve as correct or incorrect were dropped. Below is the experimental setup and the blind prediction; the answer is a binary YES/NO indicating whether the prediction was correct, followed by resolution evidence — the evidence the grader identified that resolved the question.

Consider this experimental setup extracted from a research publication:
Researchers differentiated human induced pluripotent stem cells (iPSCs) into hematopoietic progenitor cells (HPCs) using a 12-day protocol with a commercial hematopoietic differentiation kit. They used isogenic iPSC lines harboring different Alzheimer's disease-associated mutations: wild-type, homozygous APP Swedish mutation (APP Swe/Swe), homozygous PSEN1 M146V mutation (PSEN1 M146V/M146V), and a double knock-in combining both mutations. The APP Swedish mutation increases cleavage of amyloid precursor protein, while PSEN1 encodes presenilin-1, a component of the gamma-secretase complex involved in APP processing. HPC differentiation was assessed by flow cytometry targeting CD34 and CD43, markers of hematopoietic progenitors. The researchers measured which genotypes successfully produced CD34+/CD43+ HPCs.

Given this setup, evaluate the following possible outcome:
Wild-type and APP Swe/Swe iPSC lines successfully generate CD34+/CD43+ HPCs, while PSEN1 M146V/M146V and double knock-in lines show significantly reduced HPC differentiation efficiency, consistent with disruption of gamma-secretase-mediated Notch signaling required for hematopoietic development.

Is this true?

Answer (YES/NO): YES